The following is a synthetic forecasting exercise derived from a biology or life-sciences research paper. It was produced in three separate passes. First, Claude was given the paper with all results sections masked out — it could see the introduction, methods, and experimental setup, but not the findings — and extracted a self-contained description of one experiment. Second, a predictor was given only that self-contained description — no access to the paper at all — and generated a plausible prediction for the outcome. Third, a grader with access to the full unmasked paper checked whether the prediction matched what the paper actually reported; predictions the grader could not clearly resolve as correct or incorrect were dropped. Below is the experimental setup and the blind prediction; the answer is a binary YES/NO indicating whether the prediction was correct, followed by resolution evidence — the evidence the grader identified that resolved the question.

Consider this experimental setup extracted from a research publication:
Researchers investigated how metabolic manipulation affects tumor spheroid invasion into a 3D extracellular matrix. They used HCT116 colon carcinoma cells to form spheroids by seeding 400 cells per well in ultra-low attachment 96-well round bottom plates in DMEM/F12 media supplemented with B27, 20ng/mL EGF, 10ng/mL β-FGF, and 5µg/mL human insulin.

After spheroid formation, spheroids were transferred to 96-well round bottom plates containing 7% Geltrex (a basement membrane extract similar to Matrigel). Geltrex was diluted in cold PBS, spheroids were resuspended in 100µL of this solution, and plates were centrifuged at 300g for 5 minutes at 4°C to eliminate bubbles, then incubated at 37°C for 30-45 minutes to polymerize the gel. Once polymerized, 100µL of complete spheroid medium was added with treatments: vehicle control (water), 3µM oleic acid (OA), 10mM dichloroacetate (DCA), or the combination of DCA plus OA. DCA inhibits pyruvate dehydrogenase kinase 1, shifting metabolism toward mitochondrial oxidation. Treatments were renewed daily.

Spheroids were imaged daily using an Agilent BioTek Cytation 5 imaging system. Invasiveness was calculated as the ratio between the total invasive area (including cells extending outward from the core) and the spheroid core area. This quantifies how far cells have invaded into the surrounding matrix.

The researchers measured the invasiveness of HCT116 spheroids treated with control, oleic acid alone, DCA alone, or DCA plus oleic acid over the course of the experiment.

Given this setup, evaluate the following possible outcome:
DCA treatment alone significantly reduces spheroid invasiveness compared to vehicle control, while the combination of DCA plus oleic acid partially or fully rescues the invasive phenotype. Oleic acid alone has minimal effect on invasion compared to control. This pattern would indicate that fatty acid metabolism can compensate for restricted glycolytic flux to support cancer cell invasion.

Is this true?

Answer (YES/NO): NO